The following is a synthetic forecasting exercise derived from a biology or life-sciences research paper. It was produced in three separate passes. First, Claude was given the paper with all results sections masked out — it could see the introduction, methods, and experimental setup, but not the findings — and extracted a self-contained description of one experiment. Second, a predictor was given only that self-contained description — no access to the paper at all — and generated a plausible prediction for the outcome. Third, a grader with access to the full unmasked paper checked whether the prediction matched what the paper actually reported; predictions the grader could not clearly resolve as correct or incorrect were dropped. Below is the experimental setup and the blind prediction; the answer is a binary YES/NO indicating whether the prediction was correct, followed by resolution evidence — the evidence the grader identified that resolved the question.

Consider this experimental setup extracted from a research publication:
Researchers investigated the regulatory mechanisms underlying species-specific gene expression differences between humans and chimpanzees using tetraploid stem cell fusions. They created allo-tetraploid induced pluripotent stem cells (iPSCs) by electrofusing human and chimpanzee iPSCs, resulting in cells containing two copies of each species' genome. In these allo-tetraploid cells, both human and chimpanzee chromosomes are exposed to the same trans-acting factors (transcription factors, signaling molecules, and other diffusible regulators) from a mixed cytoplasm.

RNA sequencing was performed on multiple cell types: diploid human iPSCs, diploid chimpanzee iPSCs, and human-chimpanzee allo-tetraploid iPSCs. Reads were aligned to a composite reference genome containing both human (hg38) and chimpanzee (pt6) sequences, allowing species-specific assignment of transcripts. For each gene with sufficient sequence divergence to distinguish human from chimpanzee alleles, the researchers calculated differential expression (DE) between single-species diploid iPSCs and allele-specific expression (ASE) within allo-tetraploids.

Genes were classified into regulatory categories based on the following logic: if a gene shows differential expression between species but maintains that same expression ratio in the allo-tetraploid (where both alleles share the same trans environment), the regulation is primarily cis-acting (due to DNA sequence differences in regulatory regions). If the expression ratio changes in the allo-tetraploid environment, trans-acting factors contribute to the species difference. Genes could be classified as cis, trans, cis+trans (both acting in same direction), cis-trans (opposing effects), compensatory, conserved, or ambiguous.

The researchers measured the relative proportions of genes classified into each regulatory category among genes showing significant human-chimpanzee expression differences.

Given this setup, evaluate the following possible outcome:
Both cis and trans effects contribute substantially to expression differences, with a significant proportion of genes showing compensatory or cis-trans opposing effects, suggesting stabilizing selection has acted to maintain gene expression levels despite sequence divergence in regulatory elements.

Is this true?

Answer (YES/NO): NO